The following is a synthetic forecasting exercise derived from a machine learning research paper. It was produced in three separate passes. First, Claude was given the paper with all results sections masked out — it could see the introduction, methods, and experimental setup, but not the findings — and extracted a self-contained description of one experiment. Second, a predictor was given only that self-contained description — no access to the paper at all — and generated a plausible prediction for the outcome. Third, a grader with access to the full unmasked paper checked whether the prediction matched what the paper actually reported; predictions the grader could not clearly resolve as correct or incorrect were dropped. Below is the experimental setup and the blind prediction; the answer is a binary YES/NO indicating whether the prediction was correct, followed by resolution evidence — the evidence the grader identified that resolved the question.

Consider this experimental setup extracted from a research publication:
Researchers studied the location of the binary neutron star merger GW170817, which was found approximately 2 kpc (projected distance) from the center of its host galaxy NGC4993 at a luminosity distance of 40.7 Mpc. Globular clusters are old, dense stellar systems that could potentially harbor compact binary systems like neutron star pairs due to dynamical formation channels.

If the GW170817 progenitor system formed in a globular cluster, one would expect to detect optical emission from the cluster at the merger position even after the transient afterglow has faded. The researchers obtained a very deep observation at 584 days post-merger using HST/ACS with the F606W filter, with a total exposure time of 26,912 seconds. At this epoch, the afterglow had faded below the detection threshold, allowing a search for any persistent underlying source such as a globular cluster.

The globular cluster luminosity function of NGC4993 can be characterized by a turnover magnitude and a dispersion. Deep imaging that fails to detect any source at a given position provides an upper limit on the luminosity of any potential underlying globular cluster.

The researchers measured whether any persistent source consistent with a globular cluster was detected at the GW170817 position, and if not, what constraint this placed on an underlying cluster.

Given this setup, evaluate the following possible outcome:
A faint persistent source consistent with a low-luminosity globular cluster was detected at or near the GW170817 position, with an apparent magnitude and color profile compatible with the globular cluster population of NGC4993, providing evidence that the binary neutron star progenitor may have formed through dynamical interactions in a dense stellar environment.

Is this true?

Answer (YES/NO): NO